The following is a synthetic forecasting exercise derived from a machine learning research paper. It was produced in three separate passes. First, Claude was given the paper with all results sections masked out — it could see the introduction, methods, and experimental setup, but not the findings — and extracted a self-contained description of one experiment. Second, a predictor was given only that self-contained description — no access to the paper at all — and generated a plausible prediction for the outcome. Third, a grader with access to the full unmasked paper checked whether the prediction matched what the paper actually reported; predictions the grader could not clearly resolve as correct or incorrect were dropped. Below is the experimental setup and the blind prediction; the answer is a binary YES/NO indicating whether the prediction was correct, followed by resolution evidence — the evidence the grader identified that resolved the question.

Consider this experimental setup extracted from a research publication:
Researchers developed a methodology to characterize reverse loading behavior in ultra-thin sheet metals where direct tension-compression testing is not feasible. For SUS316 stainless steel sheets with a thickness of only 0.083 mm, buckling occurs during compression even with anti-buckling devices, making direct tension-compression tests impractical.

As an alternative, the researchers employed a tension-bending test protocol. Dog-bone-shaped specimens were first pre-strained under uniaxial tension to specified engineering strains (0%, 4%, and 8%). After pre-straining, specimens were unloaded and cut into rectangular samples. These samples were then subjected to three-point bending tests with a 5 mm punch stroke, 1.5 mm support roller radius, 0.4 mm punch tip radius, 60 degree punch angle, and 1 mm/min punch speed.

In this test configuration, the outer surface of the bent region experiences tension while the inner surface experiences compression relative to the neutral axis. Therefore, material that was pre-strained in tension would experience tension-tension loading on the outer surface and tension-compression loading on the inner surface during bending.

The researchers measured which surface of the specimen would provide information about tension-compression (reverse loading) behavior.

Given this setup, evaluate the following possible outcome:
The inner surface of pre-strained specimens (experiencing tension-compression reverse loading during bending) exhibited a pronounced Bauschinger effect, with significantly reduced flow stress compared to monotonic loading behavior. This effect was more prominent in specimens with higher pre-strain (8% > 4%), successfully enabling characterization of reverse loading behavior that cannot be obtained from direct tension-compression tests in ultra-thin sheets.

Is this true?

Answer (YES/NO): NO